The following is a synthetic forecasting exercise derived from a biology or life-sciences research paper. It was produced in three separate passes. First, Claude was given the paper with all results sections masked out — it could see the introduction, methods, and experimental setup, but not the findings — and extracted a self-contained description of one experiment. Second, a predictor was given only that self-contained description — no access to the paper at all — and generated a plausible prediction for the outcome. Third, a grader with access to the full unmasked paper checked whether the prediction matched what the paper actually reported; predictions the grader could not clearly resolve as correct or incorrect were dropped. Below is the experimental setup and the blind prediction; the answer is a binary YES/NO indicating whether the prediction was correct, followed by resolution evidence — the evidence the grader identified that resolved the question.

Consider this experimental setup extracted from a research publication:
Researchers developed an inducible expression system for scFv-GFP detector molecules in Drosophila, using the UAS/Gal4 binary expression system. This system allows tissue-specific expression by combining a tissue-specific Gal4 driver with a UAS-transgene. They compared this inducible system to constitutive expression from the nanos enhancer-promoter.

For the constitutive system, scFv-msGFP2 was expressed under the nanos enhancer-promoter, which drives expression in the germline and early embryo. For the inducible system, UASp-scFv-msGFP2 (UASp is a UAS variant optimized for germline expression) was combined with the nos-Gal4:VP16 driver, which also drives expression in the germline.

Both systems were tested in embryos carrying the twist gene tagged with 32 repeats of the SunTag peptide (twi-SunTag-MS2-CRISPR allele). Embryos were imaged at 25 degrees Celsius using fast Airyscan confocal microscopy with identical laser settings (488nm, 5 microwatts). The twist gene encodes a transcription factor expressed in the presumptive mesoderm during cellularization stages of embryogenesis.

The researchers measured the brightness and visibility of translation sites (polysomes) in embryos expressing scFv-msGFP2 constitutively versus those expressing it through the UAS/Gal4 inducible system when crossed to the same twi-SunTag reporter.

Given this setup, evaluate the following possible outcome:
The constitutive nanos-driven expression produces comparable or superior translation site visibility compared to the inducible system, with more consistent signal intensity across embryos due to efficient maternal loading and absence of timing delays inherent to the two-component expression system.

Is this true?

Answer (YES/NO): NO